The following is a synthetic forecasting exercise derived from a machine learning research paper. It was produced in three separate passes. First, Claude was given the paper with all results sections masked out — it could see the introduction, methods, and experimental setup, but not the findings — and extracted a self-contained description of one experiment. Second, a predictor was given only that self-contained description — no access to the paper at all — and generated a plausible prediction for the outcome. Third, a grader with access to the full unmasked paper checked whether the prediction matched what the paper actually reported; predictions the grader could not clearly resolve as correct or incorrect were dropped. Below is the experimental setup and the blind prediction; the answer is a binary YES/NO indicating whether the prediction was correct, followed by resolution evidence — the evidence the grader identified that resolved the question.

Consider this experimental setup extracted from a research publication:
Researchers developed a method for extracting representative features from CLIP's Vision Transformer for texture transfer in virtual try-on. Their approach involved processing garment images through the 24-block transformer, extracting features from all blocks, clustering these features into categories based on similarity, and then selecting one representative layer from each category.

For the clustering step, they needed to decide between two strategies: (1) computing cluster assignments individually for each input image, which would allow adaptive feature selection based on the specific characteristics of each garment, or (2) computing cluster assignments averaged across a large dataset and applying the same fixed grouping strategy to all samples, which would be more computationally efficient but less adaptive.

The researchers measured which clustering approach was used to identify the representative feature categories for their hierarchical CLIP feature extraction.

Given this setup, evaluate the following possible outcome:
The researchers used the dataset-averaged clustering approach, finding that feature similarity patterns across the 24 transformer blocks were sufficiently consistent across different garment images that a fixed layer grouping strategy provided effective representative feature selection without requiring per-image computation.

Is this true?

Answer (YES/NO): YES